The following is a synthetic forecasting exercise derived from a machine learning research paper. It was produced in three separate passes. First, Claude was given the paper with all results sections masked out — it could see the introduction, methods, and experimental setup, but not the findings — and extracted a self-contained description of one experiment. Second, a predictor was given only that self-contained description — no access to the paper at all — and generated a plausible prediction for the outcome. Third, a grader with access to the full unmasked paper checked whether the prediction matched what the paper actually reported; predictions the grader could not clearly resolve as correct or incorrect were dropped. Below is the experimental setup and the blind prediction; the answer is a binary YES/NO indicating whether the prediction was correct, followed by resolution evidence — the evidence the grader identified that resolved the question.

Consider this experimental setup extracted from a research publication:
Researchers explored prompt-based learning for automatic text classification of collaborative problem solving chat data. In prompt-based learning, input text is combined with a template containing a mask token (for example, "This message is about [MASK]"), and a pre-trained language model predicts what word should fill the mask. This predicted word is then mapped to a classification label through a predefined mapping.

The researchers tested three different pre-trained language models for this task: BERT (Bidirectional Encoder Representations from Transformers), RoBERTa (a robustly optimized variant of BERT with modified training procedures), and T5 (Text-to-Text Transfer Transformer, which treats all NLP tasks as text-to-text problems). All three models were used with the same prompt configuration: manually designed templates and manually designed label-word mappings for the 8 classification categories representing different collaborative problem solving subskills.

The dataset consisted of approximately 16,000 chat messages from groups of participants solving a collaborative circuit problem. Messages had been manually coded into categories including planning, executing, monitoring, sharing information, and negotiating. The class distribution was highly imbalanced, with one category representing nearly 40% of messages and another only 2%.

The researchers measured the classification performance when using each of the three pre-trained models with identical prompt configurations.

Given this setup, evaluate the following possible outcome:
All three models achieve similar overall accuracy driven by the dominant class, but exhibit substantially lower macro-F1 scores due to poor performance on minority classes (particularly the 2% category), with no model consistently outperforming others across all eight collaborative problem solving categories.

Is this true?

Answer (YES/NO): NO